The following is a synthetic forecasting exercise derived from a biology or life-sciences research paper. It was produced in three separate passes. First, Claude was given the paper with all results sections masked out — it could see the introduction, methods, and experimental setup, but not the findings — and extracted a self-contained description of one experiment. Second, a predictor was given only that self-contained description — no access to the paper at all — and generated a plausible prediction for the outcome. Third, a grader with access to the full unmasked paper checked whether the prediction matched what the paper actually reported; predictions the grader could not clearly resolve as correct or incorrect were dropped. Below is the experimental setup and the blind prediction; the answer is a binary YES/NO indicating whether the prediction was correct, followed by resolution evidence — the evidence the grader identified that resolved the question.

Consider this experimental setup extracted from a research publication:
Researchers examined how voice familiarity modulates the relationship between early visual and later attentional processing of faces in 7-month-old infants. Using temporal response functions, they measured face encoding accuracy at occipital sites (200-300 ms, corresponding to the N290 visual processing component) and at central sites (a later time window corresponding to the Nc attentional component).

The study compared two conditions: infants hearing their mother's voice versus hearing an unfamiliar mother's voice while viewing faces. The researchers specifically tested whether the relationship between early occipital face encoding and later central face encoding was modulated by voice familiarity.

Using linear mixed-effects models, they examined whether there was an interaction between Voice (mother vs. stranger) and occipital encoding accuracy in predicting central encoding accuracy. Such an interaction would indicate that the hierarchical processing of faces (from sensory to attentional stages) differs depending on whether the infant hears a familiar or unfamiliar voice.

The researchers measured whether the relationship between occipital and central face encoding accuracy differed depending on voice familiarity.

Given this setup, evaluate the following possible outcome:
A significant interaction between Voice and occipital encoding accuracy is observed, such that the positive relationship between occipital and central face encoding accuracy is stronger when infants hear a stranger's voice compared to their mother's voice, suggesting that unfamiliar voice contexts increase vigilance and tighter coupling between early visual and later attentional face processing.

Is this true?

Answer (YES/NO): NO